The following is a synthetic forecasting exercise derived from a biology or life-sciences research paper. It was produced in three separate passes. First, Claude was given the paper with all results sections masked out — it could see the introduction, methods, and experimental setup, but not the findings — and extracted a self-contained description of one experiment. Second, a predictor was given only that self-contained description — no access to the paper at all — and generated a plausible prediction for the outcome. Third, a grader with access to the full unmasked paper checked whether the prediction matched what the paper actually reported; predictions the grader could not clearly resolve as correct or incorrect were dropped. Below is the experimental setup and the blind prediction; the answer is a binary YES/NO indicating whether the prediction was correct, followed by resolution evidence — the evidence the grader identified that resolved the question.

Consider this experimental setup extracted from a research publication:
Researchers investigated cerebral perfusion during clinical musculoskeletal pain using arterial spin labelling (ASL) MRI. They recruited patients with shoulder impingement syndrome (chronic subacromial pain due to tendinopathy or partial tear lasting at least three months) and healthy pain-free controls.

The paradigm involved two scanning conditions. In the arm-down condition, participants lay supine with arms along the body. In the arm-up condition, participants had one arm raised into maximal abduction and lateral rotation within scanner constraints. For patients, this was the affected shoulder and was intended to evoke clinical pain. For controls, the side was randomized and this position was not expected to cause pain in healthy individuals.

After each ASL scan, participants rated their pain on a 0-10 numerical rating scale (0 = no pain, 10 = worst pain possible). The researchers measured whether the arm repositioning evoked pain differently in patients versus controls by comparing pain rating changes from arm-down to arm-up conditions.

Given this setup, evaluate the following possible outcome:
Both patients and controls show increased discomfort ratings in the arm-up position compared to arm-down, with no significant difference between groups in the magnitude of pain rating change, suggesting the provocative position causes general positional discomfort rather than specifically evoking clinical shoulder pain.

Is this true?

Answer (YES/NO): NO